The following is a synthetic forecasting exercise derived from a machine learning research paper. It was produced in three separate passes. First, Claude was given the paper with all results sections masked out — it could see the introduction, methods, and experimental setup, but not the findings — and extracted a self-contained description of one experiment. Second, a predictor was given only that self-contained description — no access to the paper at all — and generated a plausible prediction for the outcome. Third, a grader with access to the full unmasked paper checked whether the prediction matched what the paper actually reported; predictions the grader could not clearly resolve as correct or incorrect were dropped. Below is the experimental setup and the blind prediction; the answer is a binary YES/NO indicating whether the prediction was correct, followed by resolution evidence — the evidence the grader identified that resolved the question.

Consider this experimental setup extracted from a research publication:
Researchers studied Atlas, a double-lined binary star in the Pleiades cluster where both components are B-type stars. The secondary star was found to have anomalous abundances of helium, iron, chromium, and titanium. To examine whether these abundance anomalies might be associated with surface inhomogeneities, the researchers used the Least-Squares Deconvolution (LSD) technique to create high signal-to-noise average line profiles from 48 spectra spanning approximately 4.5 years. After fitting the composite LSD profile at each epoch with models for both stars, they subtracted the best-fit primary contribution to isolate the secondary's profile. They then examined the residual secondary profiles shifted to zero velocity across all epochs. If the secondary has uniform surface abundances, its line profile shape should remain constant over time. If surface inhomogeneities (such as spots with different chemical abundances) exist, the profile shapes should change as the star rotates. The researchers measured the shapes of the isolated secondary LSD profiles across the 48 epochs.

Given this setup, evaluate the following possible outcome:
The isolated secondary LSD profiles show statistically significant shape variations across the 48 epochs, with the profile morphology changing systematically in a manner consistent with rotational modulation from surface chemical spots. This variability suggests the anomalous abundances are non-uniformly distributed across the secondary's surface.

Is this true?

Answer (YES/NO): YES